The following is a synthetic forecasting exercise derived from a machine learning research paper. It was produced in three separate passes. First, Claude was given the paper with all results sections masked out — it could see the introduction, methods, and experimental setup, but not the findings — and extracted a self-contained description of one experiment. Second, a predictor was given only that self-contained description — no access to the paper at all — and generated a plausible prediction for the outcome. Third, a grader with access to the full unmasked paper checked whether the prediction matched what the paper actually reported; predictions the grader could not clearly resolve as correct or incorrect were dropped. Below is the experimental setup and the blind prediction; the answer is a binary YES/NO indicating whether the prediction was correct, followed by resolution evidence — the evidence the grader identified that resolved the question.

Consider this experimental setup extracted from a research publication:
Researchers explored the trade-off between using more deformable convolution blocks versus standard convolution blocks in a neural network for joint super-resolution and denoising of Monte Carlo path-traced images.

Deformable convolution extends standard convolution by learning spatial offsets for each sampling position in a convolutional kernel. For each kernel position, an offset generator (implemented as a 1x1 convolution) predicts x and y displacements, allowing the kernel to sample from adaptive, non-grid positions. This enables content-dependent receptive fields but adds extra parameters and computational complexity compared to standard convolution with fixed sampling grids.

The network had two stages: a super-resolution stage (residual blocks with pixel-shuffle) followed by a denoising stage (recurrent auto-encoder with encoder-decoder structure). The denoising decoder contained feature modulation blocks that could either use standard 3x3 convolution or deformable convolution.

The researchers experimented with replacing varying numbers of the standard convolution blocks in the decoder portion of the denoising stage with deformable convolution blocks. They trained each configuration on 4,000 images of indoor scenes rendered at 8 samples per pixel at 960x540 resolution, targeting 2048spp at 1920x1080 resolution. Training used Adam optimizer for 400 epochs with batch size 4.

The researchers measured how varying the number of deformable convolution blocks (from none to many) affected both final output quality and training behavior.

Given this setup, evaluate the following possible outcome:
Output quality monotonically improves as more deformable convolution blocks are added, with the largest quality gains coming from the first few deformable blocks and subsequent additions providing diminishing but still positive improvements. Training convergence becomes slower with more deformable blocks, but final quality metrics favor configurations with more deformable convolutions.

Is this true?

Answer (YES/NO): NO